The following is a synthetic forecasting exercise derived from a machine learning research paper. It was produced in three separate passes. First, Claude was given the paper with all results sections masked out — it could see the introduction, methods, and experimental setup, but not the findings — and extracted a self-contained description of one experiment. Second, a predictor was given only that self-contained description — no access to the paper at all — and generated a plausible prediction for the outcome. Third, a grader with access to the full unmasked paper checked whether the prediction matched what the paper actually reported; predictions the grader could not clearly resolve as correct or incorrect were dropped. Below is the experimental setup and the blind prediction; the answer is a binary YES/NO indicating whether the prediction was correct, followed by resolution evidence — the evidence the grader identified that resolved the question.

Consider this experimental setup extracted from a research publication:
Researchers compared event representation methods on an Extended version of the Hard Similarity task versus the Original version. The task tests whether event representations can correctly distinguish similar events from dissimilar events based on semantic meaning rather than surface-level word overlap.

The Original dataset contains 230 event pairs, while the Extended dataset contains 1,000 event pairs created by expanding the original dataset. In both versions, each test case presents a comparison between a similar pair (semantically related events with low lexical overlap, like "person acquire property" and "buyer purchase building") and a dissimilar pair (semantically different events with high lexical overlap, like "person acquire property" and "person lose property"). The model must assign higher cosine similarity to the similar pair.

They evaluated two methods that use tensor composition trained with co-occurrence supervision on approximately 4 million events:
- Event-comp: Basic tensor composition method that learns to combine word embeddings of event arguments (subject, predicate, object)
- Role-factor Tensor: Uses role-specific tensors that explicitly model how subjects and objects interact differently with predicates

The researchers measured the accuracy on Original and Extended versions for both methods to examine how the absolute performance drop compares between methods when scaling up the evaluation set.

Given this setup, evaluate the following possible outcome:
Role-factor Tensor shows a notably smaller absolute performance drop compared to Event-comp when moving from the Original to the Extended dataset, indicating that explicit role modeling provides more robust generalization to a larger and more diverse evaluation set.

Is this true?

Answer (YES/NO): NO